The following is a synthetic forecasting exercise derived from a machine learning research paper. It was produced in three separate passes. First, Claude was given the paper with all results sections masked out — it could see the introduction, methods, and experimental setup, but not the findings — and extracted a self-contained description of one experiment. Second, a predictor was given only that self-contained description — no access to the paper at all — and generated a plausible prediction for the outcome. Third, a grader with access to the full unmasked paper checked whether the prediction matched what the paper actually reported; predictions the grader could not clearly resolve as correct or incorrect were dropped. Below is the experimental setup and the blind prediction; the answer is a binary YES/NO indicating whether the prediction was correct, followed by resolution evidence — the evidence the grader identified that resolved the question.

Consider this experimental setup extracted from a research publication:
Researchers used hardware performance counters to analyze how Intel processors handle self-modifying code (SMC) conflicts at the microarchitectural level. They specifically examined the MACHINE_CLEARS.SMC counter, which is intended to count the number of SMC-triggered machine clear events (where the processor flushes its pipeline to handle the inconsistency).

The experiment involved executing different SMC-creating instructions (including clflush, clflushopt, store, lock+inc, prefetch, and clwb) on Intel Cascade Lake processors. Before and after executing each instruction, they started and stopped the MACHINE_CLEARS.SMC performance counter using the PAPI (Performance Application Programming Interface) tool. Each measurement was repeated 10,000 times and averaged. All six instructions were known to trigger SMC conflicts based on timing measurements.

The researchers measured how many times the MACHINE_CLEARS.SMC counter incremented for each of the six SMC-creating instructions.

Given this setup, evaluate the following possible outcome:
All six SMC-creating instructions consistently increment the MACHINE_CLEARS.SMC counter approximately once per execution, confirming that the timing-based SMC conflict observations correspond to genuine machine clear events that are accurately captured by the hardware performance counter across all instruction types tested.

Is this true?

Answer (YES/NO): NO